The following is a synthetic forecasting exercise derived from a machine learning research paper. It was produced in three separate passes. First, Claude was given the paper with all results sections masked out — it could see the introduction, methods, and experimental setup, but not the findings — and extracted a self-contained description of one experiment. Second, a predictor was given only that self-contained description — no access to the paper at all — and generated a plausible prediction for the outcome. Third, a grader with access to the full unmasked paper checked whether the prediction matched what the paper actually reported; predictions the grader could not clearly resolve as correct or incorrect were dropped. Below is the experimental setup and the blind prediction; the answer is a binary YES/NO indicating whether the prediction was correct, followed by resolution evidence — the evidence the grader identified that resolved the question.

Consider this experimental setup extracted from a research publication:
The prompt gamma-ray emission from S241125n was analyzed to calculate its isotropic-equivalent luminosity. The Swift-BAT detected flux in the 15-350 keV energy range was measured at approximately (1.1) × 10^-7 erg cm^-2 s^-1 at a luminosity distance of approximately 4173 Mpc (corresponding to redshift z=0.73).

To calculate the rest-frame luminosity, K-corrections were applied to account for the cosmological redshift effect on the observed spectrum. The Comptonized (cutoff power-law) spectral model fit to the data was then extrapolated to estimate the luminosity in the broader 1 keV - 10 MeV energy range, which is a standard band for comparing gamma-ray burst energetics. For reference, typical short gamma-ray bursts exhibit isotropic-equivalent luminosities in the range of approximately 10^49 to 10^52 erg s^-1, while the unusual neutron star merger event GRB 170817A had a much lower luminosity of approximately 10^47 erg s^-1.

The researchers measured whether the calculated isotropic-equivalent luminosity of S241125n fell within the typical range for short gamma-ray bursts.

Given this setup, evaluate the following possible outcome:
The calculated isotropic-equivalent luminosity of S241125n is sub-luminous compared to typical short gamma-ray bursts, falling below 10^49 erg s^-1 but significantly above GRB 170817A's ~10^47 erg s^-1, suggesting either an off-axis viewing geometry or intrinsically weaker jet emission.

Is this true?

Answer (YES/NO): NO